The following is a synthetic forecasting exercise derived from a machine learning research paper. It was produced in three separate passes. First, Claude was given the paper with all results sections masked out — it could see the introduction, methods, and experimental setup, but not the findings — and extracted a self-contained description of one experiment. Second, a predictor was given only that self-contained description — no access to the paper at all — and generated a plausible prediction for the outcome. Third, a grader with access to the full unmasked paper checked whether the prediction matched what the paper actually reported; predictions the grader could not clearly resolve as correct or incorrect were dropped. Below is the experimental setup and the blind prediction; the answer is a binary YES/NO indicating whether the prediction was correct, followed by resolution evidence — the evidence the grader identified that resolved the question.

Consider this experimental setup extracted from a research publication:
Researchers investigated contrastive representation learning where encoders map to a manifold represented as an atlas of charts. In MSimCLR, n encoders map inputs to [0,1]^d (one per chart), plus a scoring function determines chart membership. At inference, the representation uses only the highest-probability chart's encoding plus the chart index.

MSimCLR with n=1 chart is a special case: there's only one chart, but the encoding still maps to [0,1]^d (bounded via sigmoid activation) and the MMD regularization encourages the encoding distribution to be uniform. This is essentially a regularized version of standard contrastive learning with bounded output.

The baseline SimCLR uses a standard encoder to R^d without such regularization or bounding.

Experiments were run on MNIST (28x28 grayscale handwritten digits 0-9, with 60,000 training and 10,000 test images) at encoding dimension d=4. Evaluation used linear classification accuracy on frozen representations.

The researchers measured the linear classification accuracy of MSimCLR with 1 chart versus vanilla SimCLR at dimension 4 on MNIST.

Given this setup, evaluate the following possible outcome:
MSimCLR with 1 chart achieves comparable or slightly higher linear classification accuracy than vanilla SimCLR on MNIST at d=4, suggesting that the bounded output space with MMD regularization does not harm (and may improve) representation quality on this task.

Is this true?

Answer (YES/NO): NO